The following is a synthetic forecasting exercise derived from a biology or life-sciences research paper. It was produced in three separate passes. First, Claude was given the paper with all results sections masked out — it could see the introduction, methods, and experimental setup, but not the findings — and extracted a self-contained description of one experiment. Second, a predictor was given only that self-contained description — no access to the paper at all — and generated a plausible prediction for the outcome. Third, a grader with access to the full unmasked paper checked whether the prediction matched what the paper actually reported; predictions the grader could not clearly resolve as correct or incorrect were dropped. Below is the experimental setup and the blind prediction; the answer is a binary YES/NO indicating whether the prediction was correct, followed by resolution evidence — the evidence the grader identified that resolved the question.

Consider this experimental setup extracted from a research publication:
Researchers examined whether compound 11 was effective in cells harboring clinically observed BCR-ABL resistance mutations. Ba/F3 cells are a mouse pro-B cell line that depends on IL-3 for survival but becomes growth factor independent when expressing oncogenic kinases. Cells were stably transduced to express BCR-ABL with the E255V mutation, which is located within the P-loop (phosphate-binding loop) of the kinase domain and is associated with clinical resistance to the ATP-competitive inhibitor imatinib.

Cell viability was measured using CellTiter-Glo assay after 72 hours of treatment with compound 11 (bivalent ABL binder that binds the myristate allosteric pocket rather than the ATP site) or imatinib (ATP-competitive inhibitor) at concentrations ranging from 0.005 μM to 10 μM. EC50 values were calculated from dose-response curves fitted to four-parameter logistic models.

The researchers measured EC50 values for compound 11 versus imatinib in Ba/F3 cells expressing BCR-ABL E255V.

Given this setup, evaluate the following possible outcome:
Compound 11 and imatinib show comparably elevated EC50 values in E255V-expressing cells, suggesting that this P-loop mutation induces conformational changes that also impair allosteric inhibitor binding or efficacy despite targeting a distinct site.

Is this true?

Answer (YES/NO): NO